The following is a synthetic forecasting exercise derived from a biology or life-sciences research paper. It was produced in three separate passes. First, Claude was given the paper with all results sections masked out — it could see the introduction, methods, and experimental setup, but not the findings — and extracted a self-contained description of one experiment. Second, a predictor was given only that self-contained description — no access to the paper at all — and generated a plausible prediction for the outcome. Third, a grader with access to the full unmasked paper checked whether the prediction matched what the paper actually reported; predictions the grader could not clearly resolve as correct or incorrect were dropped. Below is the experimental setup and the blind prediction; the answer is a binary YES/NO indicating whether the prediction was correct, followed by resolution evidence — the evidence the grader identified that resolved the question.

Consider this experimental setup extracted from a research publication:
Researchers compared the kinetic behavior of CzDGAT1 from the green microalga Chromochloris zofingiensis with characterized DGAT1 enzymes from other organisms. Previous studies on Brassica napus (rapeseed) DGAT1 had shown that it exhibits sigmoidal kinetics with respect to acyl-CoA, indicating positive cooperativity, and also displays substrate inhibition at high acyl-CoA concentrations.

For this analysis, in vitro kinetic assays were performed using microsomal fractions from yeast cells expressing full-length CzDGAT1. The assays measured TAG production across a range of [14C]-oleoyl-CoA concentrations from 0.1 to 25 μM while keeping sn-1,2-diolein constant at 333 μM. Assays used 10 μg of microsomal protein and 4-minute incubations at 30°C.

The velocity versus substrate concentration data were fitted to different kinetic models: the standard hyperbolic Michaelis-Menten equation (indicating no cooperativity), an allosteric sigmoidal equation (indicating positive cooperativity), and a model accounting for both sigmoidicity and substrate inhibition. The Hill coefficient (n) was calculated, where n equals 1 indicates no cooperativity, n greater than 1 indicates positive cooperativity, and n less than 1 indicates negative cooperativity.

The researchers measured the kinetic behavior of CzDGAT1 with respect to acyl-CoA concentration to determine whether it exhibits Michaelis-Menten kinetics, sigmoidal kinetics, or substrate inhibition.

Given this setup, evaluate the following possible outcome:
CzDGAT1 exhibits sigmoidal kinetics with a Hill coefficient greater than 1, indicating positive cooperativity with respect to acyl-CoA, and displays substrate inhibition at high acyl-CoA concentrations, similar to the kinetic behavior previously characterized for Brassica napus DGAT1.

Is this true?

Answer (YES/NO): YES